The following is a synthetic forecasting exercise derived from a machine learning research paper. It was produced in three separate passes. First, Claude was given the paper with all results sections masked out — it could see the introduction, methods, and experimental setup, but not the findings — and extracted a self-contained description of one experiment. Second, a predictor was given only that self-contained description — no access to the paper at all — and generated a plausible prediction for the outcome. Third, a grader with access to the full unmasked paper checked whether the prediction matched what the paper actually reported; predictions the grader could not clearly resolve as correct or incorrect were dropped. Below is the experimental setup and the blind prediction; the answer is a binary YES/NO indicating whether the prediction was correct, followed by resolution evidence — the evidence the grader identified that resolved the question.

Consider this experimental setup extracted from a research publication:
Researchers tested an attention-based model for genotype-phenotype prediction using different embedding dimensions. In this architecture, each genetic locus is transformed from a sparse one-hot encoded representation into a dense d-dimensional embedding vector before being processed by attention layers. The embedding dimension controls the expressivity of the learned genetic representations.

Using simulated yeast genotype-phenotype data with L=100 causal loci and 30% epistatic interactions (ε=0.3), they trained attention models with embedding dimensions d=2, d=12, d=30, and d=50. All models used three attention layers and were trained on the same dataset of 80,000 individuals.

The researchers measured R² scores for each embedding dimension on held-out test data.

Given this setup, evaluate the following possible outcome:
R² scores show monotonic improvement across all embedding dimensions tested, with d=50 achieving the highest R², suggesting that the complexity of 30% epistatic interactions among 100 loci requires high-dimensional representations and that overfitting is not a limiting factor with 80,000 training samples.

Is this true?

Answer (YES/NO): NO